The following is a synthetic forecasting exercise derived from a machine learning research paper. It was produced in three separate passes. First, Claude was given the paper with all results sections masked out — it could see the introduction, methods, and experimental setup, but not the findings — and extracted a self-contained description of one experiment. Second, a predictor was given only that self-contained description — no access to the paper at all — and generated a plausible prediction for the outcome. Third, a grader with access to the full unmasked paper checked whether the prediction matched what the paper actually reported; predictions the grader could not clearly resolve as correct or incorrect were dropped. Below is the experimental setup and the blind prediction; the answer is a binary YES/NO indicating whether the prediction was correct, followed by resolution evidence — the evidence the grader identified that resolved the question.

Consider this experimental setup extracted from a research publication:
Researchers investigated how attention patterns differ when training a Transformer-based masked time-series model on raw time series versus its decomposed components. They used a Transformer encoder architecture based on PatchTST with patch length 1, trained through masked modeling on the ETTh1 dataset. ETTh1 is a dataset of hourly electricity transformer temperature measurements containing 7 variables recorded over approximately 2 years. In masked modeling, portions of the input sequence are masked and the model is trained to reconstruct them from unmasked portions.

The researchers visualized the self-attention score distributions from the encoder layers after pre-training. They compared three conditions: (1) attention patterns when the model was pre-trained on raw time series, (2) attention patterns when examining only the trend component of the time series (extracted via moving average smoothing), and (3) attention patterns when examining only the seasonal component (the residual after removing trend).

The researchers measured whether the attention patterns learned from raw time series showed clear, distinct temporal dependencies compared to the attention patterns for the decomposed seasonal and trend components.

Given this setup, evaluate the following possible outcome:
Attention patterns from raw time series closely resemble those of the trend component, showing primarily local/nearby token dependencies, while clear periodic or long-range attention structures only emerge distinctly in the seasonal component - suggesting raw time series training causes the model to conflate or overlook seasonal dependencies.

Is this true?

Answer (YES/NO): NO